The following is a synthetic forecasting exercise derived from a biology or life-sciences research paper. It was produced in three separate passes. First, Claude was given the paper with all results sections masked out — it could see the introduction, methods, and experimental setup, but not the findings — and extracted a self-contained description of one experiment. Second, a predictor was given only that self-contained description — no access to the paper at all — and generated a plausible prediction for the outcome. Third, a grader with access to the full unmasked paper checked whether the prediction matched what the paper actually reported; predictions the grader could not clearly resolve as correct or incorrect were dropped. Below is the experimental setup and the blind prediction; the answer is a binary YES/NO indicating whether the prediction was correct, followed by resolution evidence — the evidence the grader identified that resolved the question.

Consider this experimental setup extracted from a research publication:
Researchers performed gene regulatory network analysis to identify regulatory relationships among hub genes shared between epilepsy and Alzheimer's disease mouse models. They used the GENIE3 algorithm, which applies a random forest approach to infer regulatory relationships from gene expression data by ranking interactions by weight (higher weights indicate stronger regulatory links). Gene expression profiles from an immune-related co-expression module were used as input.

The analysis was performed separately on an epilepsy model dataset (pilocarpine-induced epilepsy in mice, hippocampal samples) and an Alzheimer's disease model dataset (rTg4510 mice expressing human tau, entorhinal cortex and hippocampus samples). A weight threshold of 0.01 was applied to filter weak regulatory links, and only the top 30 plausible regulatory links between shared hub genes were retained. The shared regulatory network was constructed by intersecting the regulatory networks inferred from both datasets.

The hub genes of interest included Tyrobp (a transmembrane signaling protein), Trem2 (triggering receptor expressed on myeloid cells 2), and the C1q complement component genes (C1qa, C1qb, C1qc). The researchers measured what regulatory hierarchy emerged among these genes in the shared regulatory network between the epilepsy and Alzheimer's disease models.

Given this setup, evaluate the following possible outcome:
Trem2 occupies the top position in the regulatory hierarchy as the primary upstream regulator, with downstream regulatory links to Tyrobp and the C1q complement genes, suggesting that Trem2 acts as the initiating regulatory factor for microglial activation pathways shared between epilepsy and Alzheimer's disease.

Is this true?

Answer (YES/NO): NO